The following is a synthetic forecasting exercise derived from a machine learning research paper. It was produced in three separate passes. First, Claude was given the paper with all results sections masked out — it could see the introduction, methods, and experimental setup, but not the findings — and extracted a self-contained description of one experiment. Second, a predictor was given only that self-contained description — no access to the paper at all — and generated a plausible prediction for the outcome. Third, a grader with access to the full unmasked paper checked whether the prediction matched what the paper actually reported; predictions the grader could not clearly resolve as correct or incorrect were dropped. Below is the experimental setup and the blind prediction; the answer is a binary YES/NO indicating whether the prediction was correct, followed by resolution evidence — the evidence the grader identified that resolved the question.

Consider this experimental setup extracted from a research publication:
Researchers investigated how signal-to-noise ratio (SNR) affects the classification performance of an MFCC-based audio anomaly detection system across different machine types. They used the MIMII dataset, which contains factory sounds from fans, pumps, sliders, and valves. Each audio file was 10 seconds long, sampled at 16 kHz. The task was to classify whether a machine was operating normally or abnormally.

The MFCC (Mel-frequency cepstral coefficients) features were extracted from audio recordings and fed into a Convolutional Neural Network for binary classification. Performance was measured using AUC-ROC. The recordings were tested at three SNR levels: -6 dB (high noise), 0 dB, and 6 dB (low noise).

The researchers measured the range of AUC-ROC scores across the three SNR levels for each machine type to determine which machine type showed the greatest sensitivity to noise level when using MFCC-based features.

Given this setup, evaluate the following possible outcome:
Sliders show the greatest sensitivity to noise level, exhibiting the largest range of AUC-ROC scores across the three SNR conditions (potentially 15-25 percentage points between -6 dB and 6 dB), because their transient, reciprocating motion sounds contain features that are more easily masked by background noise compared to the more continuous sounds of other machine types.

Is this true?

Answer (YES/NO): NO